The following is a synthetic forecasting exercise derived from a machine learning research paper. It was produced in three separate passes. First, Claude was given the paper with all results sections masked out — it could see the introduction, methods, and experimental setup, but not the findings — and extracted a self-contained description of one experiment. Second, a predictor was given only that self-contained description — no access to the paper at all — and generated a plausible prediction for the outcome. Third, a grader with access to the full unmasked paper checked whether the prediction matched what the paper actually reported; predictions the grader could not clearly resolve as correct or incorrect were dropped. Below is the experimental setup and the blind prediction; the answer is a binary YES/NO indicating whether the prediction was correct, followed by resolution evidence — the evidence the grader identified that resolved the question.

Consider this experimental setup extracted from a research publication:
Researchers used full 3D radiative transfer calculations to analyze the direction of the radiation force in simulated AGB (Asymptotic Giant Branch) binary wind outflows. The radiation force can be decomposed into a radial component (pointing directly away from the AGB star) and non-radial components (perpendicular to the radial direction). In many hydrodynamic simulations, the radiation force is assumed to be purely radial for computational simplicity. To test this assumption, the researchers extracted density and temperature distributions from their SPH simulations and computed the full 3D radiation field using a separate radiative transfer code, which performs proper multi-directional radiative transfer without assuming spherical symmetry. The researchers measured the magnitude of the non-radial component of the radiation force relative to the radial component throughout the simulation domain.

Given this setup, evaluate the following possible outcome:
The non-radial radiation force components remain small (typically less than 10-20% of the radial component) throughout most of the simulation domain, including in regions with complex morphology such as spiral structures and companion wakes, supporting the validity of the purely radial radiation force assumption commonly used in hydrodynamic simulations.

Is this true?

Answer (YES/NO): NO